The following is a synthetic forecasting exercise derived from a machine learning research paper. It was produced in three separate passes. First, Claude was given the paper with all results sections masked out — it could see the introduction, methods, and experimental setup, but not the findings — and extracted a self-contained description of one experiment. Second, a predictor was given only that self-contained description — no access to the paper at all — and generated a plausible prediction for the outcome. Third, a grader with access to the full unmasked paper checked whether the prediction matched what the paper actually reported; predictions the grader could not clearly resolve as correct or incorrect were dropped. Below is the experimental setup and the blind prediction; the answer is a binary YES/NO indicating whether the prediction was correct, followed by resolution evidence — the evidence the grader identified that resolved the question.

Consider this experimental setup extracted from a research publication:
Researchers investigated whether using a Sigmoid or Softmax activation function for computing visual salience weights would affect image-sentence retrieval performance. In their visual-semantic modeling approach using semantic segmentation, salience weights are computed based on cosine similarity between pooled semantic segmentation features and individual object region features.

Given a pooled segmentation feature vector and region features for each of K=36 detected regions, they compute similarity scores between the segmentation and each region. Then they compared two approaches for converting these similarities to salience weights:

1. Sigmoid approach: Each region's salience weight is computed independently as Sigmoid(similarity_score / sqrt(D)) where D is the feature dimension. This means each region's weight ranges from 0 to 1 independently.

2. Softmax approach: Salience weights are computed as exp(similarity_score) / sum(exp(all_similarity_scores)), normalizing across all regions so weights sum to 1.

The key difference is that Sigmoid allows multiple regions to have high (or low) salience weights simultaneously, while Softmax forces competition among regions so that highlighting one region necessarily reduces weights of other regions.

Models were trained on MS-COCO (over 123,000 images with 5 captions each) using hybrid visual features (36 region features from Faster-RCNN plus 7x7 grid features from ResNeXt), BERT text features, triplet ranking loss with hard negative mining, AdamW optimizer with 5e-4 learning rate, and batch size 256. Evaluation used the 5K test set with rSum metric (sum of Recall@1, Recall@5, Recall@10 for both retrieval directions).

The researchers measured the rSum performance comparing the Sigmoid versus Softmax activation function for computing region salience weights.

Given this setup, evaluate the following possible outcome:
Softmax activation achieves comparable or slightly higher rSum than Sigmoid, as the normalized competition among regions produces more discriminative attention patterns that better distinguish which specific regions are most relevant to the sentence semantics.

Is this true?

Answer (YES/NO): NO